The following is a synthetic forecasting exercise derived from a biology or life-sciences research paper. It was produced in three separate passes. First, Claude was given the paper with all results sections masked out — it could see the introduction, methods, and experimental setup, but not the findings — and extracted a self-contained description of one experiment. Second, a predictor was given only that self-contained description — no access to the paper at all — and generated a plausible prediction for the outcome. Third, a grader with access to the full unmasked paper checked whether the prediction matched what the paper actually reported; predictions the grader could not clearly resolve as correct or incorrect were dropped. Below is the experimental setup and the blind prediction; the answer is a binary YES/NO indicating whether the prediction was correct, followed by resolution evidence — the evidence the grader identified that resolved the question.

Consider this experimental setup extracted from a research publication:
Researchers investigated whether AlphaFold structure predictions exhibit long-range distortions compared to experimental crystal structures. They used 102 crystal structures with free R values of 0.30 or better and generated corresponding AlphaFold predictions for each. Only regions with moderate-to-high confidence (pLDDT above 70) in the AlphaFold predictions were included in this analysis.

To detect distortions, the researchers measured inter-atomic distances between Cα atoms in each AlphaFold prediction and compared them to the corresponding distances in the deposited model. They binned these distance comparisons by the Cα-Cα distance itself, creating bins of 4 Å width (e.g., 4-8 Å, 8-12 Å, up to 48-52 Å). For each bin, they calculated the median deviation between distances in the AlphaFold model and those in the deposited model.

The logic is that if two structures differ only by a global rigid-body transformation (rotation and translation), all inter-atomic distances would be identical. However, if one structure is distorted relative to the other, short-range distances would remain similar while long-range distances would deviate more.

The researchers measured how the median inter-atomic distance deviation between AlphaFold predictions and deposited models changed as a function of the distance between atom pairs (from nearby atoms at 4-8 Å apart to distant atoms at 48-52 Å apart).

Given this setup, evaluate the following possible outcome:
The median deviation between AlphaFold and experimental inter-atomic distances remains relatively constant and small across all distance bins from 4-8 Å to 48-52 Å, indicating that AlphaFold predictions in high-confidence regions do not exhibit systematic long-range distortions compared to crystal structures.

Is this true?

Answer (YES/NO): NO